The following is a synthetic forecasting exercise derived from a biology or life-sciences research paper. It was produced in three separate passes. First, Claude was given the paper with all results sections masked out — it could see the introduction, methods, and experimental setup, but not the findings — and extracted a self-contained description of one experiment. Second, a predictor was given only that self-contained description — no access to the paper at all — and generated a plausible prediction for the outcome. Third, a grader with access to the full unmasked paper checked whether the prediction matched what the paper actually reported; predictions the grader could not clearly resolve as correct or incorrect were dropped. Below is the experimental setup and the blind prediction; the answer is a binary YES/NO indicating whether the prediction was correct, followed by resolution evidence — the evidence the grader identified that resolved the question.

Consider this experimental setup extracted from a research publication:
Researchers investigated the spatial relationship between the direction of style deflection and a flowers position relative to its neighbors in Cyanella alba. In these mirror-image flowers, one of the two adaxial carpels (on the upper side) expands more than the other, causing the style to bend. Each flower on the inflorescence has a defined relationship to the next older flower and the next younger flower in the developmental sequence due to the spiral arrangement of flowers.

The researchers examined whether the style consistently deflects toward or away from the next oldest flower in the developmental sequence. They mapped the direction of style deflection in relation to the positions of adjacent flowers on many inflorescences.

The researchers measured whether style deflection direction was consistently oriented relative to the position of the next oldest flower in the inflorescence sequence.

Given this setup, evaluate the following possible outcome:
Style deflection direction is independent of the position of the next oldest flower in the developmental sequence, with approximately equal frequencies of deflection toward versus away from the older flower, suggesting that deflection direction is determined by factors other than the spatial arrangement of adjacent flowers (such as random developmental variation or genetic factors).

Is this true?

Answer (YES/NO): NO